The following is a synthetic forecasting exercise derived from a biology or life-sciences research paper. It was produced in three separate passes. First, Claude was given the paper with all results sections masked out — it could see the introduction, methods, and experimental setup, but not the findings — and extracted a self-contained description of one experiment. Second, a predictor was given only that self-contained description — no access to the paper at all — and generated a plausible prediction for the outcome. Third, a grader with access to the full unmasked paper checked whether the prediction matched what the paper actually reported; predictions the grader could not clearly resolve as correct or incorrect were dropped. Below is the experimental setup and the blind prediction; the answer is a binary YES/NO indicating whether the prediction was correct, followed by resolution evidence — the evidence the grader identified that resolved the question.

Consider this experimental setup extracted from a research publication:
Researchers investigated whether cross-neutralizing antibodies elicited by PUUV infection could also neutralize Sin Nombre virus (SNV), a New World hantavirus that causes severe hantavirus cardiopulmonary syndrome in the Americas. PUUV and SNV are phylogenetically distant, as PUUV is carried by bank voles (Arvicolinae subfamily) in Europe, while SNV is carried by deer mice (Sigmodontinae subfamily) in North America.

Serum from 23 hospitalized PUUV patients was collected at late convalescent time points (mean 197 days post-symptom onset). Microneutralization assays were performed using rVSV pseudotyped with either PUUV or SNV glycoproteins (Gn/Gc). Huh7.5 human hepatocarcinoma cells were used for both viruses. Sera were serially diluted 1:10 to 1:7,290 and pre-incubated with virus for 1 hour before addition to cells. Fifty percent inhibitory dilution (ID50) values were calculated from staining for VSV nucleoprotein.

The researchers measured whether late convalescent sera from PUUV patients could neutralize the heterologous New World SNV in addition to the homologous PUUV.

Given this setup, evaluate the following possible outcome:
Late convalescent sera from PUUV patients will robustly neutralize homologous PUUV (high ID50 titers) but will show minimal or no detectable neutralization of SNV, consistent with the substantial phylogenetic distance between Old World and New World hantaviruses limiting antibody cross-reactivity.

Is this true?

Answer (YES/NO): NO